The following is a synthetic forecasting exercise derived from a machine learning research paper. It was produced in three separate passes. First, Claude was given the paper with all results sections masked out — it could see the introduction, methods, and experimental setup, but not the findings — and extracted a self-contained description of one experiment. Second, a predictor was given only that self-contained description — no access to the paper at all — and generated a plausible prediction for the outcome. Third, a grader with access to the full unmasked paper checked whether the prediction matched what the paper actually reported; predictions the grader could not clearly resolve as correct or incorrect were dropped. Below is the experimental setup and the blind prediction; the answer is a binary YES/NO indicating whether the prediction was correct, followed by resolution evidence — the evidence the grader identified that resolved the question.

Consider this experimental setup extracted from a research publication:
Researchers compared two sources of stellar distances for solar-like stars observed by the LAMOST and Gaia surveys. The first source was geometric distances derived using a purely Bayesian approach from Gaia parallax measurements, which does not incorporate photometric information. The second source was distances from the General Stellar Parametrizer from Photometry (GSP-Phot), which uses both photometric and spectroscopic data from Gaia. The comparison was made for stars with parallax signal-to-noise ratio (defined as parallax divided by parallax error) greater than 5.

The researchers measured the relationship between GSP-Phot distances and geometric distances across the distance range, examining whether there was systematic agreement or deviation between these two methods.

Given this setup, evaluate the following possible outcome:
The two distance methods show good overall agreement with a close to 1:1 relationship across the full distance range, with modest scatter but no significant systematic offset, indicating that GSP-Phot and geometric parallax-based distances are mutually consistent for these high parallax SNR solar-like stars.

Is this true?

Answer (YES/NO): NO